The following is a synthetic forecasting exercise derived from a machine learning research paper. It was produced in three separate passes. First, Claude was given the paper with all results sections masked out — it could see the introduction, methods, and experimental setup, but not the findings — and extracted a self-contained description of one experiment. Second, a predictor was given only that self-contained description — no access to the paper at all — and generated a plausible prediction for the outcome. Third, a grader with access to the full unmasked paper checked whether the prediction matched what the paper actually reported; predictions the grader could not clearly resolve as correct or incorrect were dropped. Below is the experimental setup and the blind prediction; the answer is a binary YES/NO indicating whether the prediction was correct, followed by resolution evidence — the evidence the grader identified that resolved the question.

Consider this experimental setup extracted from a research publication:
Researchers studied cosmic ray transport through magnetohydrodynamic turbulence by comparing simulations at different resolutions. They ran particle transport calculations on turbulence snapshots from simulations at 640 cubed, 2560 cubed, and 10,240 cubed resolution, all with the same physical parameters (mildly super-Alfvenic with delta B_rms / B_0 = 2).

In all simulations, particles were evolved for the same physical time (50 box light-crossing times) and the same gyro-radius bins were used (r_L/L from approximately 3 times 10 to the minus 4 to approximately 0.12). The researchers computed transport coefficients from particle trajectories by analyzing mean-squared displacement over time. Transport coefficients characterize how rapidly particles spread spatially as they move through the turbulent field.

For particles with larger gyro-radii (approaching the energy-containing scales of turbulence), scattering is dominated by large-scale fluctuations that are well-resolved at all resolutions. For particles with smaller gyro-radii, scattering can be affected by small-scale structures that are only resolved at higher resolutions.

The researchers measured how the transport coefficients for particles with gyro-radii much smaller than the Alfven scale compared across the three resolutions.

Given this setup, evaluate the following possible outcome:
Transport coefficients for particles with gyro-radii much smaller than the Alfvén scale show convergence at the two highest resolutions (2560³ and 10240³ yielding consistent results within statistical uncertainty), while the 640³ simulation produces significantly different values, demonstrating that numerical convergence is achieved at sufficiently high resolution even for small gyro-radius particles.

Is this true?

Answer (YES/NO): NO